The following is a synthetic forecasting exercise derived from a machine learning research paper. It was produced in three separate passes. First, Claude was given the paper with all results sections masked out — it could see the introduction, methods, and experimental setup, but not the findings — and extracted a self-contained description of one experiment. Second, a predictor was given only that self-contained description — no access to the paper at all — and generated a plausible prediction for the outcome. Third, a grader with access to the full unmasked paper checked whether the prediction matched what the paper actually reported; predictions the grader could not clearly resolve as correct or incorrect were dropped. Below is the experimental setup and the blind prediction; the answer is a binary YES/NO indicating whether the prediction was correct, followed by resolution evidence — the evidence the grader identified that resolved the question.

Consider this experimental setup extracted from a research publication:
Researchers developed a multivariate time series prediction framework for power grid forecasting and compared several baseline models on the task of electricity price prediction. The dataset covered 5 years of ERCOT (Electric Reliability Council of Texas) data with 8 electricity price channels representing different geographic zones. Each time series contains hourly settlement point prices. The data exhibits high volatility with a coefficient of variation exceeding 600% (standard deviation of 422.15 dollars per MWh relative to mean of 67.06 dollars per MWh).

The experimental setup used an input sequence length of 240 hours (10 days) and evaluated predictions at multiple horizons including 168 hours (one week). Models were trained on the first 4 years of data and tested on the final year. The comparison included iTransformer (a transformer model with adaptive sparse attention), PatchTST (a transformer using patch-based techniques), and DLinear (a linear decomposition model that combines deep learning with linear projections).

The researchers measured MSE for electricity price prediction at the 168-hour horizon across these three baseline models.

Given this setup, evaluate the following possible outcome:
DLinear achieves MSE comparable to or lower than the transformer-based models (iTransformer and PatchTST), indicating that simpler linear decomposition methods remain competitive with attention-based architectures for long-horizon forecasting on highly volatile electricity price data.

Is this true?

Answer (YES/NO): NO